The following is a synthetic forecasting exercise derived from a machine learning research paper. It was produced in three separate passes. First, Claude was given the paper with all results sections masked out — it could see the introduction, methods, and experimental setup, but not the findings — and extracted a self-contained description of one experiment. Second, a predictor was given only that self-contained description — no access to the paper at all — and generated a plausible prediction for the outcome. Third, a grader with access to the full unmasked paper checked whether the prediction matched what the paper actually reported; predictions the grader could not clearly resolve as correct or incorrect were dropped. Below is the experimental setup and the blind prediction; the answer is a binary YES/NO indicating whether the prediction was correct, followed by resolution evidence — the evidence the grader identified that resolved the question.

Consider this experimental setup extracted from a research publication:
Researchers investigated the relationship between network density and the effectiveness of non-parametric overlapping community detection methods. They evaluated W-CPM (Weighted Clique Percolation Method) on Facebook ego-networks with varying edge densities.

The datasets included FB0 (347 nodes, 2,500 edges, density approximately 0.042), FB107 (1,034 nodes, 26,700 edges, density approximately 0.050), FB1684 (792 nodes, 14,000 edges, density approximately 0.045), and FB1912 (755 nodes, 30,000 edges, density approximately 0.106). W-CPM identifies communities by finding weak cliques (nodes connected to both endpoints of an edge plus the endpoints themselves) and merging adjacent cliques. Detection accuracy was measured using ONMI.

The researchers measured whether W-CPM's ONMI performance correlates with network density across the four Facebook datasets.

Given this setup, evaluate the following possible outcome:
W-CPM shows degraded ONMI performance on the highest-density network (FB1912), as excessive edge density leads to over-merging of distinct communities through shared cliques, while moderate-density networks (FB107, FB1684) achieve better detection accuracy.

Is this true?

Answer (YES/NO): NO